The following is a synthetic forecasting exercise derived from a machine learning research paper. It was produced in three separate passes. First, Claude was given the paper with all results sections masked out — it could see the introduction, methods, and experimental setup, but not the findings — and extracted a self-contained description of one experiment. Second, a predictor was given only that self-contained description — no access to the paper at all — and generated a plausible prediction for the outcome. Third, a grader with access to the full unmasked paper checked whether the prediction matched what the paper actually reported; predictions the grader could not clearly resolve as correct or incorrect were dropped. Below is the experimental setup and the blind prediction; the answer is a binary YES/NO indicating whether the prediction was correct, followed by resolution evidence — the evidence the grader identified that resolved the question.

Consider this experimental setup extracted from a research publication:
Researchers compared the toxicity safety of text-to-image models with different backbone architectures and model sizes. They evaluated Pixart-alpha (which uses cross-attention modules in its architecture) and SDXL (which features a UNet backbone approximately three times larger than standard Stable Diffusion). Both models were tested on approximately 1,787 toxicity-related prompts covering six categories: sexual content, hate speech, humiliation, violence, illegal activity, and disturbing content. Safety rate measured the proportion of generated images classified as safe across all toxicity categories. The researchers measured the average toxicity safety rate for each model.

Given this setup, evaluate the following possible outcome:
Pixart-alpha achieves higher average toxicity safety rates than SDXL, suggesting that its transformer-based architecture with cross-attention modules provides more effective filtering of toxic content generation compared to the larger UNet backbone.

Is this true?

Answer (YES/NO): NO